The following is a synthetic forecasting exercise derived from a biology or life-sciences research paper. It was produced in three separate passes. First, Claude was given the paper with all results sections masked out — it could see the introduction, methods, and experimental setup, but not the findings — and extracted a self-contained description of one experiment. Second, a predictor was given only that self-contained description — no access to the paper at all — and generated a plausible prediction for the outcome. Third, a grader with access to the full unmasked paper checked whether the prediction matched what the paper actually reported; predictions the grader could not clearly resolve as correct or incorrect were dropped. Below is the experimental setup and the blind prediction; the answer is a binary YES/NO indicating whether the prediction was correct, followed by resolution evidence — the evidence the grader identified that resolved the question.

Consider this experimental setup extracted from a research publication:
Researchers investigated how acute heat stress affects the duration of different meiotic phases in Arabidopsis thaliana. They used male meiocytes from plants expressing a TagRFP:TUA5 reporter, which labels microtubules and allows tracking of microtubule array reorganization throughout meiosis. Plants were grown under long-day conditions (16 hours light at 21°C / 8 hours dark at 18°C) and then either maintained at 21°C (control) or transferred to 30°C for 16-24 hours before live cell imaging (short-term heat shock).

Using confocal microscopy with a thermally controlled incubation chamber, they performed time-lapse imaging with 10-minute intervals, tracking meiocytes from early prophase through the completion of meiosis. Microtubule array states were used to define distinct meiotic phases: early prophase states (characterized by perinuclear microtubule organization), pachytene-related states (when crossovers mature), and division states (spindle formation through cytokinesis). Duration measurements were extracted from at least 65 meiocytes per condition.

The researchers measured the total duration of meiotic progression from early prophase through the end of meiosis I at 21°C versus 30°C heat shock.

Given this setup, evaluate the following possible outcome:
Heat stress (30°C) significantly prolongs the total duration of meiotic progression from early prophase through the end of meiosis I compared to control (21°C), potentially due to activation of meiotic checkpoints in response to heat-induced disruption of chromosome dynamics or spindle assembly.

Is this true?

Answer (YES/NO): NO